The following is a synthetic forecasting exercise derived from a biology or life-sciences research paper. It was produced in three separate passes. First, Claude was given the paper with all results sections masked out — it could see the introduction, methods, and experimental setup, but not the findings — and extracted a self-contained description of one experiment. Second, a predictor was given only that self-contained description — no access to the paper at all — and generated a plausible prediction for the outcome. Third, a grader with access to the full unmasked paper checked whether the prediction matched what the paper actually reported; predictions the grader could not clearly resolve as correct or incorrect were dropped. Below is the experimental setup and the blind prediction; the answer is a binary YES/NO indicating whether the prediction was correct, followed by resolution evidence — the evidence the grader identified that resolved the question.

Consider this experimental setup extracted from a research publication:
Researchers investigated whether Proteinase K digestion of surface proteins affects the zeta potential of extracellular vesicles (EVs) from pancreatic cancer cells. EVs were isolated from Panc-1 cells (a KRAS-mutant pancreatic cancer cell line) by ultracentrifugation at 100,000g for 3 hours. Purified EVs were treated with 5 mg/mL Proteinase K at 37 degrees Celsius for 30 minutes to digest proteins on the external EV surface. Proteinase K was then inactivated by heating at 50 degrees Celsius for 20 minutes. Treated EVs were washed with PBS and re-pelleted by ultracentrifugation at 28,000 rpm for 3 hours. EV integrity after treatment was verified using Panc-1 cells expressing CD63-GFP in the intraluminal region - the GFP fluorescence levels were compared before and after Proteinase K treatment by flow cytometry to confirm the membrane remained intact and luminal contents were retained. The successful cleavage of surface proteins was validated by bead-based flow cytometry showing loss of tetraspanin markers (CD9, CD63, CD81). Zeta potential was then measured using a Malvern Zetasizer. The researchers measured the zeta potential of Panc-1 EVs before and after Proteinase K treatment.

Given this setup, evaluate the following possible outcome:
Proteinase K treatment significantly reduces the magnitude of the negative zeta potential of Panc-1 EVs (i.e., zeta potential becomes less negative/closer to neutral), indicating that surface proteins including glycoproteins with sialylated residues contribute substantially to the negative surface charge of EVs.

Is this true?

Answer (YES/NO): NO